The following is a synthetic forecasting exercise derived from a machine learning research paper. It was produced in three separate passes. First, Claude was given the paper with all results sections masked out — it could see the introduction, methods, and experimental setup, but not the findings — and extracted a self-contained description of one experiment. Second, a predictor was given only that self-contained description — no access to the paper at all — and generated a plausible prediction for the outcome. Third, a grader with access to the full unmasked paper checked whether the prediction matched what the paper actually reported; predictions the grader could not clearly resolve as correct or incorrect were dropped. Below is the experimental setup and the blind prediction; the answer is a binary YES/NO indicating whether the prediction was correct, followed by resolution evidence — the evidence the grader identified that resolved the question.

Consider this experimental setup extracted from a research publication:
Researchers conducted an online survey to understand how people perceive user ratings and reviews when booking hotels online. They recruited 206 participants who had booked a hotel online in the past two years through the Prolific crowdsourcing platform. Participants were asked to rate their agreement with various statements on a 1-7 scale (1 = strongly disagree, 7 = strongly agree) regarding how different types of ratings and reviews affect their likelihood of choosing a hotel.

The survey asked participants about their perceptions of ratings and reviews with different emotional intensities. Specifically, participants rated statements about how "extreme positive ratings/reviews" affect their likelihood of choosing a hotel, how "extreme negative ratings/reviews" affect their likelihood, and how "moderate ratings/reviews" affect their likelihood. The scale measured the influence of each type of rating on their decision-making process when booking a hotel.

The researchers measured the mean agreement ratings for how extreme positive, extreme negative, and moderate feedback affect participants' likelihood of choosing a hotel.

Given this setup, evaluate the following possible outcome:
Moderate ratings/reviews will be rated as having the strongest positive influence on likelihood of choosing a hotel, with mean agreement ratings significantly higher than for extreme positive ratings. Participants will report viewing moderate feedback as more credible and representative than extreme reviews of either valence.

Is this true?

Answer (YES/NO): NO